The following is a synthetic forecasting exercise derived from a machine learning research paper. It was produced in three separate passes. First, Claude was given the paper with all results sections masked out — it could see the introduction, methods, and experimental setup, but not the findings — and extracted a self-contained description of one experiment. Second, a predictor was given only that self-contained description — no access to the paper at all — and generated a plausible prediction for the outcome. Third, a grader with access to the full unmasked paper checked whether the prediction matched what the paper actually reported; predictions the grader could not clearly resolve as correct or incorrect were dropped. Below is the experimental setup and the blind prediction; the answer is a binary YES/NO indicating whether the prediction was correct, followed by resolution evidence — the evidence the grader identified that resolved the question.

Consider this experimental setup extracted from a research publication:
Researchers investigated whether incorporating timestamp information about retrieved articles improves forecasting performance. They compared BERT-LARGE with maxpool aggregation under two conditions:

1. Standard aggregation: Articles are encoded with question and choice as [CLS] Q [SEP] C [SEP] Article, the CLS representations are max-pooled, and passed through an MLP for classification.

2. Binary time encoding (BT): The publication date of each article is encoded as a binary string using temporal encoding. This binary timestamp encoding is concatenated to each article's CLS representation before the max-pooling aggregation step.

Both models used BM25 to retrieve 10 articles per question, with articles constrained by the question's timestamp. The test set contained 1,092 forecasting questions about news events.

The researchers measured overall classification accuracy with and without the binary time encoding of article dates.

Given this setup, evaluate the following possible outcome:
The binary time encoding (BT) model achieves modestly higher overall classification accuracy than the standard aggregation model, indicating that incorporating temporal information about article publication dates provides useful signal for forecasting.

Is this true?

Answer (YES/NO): YES